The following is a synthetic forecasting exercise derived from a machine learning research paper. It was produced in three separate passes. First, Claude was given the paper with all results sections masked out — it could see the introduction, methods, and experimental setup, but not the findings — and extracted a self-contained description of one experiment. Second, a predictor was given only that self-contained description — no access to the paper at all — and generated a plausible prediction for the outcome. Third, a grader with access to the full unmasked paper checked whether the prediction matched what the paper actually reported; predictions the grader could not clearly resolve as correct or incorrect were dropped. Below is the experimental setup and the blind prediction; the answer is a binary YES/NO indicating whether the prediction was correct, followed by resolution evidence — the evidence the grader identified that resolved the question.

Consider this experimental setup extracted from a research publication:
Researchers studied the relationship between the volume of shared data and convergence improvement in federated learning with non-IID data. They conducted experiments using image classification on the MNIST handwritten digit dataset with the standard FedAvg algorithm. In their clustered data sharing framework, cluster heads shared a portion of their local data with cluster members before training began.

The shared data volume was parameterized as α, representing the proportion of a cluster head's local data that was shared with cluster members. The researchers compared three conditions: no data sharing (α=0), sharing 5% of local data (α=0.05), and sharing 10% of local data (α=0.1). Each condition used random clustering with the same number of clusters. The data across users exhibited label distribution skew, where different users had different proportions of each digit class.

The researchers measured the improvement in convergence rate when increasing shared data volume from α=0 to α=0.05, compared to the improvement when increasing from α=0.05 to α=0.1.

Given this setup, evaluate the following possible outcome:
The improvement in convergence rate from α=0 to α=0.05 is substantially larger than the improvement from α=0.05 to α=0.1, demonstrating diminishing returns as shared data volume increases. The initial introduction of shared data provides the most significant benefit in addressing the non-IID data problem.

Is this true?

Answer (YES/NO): YES